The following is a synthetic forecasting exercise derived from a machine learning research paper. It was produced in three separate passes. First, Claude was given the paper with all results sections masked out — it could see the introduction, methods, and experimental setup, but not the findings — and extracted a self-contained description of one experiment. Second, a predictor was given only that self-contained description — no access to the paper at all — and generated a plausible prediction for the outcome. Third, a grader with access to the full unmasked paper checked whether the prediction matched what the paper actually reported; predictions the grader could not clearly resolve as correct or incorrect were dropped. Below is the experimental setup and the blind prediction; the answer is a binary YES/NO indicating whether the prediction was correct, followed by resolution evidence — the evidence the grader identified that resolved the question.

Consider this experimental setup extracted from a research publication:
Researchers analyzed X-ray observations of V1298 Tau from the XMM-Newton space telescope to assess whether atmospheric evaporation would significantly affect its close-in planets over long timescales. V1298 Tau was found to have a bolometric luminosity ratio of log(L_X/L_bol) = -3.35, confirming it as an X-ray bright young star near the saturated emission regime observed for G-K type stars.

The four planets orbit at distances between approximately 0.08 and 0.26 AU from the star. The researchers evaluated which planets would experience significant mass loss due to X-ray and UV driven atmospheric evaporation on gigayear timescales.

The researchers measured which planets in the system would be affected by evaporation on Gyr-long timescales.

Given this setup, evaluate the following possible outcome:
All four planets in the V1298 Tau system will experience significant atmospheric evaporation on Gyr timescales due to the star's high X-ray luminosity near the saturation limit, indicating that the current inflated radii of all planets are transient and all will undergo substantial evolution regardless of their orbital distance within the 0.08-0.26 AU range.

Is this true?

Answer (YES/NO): NO